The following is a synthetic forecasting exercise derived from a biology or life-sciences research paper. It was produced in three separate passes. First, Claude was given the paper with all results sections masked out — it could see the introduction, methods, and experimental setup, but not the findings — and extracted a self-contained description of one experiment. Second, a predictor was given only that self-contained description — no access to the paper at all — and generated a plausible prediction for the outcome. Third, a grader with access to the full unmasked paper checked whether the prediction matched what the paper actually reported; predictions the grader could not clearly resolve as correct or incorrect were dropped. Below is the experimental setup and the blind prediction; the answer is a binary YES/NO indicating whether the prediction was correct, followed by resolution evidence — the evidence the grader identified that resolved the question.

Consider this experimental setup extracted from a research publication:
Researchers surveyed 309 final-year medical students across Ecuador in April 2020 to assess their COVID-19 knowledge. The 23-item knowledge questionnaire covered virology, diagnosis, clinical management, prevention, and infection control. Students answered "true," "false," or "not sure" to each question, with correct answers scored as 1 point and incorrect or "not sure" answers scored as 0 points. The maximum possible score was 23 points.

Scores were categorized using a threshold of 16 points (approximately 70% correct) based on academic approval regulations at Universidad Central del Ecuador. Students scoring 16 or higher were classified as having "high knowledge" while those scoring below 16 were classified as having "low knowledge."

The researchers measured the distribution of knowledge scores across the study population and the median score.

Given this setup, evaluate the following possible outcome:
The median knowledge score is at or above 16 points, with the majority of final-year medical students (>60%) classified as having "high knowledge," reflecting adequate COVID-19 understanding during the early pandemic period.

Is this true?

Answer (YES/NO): YES